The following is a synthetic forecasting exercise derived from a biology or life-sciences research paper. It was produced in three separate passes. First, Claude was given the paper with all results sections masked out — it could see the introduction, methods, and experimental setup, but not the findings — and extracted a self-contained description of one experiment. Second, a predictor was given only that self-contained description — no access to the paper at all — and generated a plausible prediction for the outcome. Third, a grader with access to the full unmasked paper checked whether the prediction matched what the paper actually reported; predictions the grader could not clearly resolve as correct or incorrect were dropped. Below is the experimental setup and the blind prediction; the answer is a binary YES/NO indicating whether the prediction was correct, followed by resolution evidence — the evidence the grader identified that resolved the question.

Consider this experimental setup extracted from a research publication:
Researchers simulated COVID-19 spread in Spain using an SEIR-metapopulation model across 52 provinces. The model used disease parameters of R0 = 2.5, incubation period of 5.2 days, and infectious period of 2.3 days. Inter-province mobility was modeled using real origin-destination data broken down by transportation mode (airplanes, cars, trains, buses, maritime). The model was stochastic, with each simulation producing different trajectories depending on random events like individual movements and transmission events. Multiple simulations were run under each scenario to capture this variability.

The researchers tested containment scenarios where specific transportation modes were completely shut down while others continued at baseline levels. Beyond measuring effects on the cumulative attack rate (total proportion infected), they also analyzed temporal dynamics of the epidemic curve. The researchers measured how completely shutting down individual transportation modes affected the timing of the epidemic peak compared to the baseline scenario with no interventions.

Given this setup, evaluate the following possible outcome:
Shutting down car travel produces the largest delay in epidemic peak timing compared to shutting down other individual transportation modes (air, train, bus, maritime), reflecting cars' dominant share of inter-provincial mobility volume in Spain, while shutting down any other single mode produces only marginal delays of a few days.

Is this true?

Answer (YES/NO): NO